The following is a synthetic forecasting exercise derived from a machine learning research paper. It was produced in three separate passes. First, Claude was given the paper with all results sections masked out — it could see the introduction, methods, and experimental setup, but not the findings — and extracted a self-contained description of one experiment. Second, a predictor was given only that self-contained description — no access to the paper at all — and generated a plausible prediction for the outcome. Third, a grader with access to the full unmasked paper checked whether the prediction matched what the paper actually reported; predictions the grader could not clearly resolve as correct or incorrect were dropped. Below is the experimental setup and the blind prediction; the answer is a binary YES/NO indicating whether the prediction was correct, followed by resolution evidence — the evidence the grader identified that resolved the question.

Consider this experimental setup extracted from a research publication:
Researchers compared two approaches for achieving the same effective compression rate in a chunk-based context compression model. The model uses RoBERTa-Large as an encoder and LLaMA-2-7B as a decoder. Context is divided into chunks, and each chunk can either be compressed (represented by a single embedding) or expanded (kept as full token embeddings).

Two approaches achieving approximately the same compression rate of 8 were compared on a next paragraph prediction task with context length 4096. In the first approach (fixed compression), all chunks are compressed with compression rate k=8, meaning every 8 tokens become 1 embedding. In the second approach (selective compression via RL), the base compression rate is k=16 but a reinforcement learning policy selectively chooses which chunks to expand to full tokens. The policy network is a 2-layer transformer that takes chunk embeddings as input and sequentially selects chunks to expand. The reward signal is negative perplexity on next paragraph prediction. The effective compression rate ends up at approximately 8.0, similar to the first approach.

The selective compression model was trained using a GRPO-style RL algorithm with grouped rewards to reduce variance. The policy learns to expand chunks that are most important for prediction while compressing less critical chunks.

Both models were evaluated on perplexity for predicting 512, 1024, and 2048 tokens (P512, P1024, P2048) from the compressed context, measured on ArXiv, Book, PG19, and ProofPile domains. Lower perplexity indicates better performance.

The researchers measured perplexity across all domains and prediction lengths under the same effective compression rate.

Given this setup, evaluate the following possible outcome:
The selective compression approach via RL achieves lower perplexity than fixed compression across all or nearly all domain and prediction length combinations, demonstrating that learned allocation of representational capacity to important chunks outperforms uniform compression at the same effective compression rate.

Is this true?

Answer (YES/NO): YES